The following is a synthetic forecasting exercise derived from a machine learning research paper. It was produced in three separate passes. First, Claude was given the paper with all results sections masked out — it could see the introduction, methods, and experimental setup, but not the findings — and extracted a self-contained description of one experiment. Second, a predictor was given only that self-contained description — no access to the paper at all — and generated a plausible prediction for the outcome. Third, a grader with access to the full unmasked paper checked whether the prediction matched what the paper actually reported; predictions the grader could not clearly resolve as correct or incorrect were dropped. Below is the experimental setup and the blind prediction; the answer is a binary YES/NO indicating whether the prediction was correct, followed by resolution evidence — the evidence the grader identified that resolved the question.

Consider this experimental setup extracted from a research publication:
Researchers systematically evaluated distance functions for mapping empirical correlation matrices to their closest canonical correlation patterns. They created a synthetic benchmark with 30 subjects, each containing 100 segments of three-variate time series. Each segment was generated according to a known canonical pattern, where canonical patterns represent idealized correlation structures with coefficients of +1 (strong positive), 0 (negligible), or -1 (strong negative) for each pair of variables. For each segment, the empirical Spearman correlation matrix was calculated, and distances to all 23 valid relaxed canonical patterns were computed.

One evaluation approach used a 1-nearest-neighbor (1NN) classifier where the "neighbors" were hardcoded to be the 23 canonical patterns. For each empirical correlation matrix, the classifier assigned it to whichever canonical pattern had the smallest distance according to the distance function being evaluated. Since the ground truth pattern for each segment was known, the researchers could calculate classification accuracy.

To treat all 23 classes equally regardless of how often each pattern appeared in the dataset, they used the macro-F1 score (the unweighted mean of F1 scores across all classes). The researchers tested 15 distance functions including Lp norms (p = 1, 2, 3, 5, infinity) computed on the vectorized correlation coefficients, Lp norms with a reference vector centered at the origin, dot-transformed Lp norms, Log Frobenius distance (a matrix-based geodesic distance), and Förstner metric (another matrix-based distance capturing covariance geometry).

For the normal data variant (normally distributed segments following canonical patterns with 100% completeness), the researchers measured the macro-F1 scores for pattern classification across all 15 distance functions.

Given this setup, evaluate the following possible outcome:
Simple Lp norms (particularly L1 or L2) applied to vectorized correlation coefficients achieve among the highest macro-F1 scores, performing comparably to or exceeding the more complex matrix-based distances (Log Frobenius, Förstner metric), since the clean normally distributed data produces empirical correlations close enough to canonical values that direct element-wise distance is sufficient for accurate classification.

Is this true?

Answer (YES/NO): YES